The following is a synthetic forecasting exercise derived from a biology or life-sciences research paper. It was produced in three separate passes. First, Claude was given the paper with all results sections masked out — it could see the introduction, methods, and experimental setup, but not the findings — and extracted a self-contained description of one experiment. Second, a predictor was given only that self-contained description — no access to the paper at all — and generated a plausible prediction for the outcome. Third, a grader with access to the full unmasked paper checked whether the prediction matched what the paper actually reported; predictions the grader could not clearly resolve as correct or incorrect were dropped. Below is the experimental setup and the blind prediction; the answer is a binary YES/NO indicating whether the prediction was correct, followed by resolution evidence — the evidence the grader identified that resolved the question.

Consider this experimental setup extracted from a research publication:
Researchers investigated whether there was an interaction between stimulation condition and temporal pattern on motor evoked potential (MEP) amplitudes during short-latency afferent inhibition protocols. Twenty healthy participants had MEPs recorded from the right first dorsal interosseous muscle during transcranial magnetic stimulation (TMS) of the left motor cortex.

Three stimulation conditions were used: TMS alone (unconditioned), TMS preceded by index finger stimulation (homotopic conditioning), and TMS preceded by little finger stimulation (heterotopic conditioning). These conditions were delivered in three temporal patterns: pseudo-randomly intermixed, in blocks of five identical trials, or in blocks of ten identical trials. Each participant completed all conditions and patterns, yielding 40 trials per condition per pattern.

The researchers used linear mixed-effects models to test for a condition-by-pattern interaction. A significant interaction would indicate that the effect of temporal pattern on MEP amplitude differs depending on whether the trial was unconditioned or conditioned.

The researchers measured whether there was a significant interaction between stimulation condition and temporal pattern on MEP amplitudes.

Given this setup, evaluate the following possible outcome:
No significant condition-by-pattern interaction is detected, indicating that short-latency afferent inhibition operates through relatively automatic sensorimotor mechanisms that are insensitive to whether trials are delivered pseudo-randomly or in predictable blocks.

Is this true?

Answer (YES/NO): NO